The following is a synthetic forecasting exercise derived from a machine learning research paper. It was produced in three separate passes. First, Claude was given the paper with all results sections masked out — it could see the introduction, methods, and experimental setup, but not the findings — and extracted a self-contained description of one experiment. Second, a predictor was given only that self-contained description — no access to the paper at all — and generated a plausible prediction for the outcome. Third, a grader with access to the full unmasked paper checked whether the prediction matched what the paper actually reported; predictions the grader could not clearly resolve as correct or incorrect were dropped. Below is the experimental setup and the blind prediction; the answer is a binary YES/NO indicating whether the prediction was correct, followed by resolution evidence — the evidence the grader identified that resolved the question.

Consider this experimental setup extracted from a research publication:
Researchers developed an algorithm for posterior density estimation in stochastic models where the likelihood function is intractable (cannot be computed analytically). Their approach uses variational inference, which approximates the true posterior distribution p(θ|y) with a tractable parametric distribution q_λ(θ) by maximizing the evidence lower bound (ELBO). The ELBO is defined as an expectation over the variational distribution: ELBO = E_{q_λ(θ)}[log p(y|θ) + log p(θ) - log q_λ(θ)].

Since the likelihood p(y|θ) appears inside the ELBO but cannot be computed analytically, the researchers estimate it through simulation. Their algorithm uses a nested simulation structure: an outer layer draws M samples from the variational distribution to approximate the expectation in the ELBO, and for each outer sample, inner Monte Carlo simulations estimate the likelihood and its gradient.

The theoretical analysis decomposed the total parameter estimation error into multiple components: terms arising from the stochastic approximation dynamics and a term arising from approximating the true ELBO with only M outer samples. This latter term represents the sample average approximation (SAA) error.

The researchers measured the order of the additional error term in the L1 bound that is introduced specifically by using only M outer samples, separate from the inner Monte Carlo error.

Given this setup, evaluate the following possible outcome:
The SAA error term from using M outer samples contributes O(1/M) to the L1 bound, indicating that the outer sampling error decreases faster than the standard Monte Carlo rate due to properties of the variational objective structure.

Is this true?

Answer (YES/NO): NO